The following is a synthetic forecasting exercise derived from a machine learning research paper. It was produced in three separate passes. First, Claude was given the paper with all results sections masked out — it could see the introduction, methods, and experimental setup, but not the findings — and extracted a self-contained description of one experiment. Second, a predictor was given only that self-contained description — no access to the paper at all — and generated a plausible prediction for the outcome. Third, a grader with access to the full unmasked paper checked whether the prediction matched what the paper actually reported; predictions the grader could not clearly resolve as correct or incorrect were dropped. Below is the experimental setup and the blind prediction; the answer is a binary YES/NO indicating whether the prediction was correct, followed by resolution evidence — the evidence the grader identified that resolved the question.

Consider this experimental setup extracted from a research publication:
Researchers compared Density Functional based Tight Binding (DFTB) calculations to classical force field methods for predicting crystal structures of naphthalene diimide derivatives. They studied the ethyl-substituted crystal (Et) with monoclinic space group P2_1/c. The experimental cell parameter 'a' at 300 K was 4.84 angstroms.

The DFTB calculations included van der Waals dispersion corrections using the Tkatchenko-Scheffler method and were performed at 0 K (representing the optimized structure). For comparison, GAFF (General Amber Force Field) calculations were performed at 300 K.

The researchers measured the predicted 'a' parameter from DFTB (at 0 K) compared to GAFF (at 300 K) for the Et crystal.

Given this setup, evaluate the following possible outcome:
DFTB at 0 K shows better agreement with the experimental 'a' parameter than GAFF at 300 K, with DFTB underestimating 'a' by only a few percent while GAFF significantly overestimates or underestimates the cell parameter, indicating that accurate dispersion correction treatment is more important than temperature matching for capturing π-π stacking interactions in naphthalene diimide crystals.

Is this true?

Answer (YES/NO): NO